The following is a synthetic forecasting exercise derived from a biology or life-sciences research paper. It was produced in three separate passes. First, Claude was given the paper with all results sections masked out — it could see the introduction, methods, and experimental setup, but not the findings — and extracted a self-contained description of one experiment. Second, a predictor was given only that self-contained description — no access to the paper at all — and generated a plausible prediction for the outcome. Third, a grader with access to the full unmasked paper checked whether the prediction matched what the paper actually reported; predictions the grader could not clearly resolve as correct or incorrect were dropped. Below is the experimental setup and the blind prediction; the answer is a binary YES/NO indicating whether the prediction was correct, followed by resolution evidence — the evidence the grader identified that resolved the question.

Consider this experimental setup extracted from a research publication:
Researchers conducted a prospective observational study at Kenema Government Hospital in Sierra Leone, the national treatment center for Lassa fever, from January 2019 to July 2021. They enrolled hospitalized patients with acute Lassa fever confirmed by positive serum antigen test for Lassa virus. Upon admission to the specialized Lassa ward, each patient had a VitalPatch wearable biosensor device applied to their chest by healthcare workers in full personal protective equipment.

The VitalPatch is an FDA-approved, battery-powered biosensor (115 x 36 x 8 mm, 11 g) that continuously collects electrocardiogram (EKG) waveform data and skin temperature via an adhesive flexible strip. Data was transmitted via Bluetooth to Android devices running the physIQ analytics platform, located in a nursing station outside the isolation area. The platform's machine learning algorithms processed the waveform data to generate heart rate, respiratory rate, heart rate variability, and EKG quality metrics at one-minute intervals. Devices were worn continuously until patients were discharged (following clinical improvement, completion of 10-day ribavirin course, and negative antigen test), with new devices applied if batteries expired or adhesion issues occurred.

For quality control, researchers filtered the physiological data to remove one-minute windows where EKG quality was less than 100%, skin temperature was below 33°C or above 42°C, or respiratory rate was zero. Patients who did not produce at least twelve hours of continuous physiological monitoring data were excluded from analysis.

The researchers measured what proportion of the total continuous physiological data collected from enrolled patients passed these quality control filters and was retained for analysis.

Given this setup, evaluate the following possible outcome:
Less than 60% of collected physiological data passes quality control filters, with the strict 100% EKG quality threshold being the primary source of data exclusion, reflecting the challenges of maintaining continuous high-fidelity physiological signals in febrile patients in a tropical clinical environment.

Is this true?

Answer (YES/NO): NO